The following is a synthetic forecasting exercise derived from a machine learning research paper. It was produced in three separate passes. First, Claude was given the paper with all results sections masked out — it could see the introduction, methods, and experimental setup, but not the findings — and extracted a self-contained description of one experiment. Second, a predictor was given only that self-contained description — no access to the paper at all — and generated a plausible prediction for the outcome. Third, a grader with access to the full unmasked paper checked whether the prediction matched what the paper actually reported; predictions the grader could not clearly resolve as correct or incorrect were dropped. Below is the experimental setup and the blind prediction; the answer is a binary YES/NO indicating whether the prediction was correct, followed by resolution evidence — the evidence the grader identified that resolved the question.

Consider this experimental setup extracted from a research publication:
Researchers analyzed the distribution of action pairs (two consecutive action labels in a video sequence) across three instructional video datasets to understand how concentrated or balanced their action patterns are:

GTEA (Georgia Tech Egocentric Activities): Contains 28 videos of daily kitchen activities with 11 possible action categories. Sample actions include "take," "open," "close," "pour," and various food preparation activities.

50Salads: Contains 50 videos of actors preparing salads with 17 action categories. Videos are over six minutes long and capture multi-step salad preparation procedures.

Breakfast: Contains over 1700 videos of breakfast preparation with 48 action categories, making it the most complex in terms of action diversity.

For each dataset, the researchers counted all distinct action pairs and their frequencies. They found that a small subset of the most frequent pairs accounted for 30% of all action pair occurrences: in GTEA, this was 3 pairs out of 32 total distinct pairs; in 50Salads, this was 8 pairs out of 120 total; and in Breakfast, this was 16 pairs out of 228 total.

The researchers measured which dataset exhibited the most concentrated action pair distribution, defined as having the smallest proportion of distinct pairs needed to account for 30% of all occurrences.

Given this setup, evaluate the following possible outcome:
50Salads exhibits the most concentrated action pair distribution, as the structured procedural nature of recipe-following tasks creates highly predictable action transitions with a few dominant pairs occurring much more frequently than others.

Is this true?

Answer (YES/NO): YES